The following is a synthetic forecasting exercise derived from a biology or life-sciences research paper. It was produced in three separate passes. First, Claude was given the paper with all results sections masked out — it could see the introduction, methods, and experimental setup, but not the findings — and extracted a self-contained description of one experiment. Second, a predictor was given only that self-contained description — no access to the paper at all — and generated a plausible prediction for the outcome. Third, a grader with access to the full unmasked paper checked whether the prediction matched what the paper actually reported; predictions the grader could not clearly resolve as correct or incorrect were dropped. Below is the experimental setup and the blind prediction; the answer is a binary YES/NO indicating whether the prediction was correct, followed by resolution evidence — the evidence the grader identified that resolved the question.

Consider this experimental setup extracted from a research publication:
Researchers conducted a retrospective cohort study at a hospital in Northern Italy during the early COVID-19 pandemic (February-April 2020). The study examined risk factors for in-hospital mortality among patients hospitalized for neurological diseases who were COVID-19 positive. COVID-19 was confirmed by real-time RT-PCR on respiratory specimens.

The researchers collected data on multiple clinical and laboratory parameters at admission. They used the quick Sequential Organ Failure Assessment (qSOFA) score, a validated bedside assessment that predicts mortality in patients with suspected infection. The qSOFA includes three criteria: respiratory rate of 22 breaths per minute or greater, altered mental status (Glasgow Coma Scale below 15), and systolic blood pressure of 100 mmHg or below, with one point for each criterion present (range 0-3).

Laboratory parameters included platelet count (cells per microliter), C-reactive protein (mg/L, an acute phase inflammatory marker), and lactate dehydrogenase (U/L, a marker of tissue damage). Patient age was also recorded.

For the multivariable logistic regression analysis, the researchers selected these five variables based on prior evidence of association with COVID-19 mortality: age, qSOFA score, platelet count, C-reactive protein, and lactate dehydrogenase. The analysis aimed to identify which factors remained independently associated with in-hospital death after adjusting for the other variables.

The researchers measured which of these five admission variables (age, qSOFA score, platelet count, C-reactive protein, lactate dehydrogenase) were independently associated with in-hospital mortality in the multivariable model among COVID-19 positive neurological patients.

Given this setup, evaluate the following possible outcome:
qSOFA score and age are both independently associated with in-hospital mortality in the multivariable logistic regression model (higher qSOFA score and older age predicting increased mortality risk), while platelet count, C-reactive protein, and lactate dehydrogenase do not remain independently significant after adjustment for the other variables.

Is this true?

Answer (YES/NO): NO